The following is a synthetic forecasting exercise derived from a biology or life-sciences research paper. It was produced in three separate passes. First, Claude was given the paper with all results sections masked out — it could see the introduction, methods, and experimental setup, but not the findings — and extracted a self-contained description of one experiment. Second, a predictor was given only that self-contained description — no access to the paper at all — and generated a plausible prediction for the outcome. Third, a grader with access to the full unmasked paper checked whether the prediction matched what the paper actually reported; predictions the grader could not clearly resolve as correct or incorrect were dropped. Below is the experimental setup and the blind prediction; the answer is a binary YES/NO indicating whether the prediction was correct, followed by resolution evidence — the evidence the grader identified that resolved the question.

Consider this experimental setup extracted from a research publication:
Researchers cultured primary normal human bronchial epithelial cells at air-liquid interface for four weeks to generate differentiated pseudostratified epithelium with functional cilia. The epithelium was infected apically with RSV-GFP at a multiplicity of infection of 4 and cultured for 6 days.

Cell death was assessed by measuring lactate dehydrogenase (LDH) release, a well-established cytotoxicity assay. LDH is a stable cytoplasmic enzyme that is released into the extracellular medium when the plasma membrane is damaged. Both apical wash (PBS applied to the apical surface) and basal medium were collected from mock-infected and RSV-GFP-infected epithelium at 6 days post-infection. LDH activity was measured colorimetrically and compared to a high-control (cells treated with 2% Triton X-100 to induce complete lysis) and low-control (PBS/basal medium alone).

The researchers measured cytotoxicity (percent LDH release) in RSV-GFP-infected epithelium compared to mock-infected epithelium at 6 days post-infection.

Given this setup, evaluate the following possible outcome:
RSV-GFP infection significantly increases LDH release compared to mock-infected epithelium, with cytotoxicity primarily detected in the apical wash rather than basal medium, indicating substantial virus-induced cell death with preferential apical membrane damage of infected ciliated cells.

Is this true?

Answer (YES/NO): NO